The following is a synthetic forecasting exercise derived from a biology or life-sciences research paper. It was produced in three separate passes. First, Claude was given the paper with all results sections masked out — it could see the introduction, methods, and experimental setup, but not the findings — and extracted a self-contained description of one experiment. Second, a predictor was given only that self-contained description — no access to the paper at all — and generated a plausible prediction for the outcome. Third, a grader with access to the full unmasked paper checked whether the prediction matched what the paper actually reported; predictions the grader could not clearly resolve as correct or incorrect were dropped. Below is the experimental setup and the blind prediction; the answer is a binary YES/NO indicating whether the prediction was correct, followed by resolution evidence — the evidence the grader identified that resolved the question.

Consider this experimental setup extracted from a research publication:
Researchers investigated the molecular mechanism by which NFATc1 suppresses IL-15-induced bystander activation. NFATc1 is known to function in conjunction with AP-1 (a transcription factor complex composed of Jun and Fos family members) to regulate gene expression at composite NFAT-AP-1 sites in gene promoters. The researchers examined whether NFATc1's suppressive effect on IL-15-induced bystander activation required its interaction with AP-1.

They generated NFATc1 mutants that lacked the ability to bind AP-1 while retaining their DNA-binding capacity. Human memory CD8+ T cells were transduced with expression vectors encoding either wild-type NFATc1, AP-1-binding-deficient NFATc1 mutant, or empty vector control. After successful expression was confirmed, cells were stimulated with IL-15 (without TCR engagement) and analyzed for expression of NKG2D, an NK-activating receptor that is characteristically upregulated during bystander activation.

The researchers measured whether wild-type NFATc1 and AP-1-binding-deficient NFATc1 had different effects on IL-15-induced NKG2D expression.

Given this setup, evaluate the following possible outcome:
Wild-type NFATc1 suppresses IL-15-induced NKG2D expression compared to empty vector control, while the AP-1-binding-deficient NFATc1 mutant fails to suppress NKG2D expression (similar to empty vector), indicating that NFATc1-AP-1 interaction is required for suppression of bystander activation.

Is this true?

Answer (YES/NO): NO